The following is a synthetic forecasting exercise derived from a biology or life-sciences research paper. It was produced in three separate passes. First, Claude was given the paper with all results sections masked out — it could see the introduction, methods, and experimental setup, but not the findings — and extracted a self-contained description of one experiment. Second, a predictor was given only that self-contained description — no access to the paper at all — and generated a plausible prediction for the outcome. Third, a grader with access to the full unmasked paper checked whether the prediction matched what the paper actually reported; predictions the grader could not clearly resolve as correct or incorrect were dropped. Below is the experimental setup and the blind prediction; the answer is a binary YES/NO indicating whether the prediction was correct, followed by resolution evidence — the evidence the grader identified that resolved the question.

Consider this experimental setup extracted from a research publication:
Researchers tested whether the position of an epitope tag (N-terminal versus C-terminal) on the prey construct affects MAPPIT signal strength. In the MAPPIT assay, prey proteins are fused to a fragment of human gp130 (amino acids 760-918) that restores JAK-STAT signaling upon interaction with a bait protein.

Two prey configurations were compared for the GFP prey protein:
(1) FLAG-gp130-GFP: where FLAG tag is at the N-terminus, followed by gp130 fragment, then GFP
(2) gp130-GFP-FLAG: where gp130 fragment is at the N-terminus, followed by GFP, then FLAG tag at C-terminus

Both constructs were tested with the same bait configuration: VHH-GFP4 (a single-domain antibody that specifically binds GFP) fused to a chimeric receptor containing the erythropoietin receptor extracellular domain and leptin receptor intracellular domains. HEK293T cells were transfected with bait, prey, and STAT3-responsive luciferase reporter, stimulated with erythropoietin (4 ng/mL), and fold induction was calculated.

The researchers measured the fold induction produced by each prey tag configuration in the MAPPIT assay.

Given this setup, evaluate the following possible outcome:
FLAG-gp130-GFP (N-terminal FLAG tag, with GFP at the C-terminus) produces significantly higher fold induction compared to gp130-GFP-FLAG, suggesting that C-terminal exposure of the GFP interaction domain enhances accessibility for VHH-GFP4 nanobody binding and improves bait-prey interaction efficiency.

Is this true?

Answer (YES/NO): NO